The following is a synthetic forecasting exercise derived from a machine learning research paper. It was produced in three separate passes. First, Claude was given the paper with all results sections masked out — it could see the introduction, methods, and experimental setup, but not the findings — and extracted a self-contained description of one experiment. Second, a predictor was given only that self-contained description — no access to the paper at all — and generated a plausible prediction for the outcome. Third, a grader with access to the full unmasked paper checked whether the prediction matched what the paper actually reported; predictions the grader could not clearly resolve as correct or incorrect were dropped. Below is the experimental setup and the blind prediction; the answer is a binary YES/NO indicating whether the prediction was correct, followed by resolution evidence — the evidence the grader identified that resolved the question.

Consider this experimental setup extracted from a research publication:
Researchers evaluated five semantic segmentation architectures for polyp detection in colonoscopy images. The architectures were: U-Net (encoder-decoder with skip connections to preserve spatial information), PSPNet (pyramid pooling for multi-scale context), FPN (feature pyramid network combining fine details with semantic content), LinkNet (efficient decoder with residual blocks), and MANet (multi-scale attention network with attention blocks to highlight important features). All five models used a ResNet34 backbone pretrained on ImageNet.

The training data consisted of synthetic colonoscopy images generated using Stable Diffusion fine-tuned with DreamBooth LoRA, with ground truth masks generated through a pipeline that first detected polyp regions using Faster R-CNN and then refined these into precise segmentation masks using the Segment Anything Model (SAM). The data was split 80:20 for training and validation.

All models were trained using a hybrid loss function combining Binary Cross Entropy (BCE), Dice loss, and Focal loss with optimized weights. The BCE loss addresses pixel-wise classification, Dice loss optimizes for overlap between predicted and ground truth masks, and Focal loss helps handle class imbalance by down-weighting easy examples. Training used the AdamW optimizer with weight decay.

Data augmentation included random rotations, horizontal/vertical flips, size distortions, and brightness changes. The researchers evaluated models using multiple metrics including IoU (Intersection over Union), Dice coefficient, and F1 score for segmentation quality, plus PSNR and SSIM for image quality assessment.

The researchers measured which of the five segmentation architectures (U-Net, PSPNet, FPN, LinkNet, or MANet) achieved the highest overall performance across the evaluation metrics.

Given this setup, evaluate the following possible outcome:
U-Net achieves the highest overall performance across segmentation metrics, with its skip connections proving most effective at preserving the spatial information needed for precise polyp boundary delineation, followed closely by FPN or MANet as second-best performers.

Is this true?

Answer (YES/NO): NO